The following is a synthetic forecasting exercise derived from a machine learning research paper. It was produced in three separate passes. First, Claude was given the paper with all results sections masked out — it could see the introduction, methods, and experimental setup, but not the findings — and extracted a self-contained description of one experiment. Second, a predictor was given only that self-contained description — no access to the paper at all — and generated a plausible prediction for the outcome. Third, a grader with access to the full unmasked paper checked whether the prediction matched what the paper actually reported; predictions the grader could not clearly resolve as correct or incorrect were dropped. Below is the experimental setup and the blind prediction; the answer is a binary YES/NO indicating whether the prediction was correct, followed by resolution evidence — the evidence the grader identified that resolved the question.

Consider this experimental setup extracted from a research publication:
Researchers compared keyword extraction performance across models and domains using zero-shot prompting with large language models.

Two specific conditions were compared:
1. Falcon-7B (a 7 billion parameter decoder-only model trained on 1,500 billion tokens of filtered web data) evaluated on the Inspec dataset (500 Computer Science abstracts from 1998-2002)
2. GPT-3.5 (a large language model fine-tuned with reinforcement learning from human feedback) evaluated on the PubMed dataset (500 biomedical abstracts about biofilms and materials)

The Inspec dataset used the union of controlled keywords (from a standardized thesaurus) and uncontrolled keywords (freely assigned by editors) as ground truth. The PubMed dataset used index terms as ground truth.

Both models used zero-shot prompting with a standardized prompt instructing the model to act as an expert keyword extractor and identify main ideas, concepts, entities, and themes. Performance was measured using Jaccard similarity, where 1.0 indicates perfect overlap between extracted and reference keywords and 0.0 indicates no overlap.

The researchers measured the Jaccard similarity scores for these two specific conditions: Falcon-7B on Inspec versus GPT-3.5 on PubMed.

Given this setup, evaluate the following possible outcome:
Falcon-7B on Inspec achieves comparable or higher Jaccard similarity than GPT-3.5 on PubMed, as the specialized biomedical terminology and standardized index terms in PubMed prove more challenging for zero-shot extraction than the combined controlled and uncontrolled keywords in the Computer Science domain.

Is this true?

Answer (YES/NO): YES